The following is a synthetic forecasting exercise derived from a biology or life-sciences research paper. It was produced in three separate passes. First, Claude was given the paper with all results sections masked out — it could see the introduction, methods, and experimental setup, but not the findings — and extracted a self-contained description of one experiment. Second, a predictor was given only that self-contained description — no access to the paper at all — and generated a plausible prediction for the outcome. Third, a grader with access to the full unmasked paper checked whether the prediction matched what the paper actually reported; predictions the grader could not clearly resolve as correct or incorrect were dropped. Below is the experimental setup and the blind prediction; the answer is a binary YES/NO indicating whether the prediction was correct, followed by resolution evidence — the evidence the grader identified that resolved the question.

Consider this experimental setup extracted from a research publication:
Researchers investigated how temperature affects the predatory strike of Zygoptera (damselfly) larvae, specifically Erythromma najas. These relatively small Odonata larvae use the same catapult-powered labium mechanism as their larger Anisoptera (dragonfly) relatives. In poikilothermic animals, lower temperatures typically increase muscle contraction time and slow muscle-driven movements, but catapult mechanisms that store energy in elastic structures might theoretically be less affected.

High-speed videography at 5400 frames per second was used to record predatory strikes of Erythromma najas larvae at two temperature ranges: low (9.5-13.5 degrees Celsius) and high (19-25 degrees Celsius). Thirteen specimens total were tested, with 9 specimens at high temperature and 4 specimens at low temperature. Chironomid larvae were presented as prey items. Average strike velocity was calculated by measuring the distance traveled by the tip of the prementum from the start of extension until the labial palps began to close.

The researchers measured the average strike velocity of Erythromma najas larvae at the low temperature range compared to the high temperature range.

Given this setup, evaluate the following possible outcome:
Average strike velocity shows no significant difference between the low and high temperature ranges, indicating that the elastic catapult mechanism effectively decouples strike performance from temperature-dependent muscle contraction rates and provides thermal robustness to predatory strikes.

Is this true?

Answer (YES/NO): NO